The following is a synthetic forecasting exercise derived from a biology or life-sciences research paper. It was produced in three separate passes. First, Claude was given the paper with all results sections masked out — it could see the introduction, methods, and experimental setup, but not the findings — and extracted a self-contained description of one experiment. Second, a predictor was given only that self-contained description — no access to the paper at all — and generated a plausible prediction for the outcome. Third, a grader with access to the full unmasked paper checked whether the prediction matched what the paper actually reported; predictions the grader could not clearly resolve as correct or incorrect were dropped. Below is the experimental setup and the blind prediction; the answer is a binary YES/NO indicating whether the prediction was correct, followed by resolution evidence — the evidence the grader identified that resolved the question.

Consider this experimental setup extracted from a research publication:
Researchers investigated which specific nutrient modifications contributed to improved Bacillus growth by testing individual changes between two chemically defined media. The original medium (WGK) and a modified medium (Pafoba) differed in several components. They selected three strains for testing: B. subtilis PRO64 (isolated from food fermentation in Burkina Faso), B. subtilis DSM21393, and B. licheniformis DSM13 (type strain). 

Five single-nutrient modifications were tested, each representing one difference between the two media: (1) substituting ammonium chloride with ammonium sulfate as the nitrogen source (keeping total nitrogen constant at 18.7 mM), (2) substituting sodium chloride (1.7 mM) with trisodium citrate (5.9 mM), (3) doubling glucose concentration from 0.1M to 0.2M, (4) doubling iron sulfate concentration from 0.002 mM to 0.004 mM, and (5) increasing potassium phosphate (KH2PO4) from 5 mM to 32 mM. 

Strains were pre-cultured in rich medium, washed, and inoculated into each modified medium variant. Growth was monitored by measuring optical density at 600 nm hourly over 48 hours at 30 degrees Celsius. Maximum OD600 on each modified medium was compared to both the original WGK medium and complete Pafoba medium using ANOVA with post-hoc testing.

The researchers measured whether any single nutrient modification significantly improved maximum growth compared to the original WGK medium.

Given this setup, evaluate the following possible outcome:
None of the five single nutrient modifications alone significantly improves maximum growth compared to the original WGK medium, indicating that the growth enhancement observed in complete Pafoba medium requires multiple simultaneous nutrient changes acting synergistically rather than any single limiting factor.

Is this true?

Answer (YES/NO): NO